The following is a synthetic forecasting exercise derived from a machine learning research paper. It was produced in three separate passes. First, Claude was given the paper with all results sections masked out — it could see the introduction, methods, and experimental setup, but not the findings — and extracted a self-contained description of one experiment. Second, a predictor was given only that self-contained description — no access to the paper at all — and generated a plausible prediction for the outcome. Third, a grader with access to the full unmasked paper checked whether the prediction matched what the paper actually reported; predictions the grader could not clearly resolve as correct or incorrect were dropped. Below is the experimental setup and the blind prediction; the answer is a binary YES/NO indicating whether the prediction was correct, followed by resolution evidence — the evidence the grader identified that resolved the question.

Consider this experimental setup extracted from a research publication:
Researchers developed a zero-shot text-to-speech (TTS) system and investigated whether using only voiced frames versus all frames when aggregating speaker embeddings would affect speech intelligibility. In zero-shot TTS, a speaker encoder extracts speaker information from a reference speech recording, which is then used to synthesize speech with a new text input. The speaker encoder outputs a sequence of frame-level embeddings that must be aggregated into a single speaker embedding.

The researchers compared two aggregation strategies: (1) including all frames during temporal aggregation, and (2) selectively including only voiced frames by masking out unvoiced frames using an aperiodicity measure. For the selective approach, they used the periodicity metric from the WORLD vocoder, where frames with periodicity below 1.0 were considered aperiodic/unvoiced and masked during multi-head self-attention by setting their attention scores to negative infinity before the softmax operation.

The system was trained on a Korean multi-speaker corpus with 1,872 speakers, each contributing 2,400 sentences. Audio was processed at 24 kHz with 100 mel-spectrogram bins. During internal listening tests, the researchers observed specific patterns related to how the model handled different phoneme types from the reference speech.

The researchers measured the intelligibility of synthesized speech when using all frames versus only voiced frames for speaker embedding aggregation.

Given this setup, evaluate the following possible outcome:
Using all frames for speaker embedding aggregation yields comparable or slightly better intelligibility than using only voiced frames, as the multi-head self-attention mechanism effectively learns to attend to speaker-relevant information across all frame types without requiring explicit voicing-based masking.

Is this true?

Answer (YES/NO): NO